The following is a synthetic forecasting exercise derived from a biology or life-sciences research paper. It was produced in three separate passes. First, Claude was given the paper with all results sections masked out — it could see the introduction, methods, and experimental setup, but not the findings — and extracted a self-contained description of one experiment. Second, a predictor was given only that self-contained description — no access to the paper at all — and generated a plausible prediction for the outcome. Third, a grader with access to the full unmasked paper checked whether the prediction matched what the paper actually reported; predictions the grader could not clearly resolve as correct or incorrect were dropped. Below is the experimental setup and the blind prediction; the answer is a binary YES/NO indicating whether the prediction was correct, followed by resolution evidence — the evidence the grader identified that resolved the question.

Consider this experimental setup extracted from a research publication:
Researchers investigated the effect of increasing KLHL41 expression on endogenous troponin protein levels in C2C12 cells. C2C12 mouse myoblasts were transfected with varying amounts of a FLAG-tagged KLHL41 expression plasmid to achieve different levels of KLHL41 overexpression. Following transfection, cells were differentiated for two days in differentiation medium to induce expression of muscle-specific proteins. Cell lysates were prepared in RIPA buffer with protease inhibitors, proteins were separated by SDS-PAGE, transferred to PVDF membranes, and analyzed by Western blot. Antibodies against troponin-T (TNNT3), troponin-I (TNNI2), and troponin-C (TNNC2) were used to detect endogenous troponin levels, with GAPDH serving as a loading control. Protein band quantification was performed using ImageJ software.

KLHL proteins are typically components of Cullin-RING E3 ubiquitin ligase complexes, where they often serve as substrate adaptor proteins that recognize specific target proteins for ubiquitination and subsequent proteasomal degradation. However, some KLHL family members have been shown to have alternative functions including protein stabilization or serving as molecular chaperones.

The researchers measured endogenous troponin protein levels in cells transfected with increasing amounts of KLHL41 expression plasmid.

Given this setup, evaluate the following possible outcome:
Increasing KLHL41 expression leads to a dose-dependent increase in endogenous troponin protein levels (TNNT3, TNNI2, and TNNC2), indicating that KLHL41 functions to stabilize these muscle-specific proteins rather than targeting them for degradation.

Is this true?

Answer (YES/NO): YES